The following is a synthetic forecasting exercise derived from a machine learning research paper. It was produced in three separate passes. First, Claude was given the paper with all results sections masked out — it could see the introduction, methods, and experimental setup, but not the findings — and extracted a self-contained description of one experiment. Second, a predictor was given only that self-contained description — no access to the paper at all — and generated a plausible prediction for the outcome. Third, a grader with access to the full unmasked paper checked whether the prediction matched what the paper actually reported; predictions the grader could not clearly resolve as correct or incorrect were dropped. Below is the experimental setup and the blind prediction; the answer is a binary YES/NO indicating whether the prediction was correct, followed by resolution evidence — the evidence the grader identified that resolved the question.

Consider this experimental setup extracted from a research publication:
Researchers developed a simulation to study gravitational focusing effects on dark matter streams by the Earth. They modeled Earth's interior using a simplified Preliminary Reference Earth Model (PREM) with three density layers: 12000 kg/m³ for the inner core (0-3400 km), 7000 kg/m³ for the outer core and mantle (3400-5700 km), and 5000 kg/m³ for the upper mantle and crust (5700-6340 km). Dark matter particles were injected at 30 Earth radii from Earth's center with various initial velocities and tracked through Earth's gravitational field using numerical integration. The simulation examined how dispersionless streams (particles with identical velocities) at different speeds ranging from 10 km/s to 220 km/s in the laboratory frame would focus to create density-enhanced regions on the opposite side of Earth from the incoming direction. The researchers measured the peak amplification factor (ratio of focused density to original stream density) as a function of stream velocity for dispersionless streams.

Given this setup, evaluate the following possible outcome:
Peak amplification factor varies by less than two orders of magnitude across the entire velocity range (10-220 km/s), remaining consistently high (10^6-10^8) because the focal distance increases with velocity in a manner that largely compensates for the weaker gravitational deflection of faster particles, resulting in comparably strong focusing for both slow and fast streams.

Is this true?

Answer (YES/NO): NO